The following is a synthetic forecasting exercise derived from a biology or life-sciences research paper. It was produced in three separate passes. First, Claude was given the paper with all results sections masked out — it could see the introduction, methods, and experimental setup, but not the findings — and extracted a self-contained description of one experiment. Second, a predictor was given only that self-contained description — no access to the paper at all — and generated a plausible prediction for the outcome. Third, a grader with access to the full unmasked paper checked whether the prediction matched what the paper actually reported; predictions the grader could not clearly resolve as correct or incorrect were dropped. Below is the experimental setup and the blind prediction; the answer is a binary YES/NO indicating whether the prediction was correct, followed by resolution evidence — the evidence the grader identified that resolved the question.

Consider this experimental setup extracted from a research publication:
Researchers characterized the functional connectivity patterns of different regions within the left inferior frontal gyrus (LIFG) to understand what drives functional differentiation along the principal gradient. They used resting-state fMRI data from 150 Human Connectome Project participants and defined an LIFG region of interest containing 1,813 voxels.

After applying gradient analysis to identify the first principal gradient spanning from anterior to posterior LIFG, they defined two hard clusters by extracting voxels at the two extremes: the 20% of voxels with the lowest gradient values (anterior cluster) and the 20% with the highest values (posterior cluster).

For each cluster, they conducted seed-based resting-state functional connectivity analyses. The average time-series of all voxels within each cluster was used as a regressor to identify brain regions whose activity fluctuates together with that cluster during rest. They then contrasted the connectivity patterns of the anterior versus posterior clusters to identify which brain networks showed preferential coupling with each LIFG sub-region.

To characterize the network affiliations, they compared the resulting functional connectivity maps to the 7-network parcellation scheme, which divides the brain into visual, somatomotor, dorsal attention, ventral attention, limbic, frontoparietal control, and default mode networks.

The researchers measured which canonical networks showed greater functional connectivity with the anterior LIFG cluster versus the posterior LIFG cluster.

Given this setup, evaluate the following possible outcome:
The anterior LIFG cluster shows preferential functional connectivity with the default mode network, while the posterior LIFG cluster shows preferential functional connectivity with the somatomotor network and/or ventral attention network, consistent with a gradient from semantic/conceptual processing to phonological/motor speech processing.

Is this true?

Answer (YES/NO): YES